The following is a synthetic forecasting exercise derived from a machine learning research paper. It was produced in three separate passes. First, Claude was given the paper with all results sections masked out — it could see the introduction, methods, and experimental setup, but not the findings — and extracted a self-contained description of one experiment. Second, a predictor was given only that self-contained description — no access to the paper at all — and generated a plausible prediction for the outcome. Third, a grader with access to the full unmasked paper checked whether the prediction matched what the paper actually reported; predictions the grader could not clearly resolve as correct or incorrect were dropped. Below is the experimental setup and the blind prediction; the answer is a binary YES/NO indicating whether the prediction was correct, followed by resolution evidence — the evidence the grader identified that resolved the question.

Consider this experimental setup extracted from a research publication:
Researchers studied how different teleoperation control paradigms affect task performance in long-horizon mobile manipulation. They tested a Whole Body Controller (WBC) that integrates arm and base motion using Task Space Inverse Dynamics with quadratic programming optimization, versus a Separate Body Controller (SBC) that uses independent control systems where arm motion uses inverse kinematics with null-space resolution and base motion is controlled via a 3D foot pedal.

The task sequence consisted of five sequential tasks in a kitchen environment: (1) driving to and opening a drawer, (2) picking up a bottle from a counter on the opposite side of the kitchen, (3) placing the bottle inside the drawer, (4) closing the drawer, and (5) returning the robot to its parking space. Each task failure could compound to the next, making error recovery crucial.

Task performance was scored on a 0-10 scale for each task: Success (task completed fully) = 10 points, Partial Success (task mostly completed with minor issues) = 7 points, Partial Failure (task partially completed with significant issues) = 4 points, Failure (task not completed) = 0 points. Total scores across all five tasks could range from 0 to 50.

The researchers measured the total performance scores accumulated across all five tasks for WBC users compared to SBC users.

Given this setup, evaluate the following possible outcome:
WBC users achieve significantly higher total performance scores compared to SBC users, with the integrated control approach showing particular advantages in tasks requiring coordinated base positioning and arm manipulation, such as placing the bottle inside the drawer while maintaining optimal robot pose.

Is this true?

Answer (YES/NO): NO